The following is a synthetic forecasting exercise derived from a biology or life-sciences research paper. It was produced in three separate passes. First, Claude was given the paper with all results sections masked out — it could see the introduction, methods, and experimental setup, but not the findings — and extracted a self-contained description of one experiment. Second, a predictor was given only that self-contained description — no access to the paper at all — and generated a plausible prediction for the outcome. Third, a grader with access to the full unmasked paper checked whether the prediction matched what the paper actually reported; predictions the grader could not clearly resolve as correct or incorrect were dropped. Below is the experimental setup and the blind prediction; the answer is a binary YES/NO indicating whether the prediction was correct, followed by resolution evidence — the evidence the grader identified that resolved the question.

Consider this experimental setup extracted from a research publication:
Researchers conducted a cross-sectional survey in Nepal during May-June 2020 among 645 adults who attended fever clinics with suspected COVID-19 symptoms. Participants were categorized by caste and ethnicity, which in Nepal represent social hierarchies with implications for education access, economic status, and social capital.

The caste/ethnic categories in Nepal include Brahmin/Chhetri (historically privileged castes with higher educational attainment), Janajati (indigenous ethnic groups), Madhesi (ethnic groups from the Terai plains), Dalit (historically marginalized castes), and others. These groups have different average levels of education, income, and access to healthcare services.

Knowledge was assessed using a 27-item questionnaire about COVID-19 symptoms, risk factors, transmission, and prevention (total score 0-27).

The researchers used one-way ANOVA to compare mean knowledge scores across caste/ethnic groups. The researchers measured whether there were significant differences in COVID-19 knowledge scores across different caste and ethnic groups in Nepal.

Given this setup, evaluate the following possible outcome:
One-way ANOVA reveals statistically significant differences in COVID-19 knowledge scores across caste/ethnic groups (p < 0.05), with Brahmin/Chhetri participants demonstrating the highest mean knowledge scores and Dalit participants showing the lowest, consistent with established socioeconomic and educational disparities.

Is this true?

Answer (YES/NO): NO